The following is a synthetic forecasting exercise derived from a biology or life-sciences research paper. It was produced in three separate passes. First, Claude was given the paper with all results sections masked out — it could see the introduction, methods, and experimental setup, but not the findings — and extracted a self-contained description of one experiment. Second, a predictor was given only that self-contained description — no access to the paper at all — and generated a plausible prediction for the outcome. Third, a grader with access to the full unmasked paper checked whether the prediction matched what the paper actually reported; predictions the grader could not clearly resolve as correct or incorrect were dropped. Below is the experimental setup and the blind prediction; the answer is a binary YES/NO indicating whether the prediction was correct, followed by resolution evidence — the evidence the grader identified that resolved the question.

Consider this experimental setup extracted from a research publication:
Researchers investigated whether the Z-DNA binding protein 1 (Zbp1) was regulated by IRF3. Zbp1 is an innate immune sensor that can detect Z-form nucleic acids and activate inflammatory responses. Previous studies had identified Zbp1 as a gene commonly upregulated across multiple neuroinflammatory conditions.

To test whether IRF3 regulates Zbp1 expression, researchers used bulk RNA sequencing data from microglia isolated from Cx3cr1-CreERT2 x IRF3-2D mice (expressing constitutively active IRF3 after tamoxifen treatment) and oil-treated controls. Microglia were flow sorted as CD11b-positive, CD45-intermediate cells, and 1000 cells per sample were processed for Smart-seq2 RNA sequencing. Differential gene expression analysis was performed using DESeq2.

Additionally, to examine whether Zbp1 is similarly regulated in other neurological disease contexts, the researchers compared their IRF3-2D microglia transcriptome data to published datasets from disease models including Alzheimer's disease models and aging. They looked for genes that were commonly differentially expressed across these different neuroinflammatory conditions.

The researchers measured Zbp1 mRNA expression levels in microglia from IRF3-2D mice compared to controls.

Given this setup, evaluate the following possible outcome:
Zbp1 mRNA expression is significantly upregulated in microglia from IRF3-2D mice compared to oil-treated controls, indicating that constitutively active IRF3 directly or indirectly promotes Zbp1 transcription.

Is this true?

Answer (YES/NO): YES